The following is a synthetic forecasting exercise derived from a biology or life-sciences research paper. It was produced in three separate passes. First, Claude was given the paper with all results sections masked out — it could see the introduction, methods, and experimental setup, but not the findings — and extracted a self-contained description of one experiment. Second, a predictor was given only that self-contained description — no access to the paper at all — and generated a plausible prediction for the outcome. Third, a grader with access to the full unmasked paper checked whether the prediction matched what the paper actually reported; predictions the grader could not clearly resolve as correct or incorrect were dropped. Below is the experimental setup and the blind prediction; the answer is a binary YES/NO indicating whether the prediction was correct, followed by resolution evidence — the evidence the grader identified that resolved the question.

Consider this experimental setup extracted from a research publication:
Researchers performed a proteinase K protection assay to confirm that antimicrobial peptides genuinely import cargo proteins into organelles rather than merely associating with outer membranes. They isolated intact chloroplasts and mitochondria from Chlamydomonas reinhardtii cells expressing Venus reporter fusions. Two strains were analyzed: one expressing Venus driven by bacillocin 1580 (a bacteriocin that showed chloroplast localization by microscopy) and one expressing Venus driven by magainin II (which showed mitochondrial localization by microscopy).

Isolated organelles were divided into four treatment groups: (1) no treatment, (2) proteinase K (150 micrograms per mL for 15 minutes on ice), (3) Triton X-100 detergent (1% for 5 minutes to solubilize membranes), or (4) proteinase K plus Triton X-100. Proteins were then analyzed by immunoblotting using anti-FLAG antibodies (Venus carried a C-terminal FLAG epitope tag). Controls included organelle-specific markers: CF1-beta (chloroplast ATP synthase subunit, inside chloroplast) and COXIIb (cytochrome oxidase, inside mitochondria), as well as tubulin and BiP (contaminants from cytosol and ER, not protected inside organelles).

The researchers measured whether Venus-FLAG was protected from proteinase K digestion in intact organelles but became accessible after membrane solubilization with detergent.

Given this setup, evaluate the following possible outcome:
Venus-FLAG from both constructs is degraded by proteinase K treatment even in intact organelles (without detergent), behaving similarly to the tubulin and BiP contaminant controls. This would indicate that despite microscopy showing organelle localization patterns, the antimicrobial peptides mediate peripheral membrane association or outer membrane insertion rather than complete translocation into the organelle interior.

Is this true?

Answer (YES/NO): NO